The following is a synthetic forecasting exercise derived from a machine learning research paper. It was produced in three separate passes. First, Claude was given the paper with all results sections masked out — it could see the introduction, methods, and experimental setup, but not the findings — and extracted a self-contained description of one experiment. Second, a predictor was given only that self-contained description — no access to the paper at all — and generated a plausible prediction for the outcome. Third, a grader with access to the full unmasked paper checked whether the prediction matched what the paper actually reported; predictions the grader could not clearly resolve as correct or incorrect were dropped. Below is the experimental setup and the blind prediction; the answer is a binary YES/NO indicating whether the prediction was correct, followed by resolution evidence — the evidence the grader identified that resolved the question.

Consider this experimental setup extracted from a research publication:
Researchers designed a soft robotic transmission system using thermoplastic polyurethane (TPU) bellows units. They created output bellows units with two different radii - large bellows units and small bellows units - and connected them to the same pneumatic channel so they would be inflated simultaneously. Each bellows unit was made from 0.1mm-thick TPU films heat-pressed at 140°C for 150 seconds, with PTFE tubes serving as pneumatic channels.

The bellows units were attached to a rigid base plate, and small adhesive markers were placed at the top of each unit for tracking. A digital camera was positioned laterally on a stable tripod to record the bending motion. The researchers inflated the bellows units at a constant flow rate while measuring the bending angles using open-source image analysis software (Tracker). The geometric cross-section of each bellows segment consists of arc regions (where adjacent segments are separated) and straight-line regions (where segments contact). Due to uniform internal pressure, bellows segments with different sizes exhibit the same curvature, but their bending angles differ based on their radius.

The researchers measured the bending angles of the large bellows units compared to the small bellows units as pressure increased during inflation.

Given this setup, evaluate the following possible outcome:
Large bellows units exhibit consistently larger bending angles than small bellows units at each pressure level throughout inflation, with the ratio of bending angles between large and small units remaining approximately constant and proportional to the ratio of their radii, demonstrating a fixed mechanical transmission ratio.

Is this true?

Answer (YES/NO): NO